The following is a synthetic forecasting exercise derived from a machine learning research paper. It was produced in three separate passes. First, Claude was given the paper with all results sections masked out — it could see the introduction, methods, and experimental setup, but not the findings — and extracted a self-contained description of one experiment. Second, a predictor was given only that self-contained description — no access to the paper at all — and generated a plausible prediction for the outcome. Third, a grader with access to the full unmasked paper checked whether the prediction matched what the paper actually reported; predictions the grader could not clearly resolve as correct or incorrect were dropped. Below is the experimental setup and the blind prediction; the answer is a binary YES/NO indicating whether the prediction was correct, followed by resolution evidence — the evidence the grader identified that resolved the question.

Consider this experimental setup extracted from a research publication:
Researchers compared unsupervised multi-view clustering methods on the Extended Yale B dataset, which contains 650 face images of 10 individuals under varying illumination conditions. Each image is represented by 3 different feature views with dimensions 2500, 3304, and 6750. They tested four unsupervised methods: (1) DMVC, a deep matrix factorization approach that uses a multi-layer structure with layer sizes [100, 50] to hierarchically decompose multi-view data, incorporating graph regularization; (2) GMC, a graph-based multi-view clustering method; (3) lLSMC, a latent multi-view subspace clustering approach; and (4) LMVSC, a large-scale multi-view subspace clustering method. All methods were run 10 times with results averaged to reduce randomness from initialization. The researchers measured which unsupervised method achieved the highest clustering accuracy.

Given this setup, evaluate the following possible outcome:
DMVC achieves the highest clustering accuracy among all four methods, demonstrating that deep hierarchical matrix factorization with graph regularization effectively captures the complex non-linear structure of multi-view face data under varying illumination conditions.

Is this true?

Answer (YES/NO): NO